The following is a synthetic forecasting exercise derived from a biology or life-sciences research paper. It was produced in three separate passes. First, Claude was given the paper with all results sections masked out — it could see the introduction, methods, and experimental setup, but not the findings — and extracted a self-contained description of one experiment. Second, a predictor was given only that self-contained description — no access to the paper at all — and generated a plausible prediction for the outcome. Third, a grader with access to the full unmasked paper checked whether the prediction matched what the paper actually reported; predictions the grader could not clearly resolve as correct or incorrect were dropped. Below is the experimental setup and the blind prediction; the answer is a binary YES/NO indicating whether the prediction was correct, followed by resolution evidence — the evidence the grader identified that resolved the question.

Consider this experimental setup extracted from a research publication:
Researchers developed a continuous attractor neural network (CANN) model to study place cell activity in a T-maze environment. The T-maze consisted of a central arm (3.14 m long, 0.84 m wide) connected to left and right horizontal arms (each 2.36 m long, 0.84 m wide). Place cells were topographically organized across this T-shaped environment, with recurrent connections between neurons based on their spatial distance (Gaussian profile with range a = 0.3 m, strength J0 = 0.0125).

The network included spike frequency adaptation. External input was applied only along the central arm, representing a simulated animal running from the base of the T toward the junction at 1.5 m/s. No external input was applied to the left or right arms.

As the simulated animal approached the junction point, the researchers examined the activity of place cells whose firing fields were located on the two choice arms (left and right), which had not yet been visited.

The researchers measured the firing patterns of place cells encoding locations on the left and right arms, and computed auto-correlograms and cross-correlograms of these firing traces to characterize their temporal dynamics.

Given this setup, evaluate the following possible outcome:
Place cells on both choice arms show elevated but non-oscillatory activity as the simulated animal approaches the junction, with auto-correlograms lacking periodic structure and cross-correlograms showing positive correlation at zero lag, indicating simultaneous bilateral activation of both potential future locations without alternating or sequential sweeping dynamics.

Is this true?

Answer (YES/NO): NO